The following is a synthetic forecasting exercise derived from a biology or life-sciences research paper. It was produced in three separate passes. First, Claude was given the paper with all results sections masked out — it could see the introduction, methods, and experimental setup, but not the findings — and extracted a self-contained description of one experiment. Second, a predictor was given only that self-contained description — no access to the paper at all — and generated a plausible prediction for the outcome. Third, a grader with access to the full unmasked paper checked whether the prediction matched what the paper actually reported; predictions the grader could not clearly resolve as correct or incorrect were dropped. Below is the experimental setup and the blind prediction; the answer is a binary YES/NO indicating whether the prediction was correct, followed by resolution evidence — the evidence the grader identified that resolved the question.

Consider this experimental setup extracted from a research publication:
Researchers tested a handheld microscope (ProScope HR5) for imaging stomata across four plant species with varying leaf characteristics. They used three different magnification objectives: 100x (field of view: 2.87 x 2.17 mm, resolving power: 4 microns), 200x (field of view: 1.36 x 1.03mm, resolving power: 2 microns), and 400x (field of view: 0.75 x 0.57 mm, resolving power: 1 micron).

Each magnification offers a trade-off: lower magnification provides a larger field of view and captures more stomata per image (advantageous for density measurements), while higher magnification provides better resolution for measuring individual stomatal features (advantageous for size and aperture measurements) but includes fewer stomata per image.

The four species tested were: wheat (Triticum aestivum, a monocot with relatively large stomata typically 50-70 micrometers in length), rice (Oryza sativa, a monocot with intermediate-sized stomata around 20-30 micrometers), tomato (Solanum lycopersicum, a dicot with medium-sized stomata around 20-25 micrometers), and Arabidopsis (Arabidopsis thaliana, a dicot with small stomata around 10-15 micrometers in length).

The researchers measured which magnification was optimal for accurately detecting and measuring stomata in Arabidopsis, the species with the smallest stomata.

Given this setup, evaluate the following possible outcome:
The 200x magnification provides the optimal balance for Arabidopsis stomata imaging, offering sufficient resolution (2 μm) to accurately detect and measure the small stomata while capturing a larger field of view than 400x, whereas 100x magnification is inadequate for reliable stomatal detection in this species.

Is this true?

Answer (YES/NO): NO